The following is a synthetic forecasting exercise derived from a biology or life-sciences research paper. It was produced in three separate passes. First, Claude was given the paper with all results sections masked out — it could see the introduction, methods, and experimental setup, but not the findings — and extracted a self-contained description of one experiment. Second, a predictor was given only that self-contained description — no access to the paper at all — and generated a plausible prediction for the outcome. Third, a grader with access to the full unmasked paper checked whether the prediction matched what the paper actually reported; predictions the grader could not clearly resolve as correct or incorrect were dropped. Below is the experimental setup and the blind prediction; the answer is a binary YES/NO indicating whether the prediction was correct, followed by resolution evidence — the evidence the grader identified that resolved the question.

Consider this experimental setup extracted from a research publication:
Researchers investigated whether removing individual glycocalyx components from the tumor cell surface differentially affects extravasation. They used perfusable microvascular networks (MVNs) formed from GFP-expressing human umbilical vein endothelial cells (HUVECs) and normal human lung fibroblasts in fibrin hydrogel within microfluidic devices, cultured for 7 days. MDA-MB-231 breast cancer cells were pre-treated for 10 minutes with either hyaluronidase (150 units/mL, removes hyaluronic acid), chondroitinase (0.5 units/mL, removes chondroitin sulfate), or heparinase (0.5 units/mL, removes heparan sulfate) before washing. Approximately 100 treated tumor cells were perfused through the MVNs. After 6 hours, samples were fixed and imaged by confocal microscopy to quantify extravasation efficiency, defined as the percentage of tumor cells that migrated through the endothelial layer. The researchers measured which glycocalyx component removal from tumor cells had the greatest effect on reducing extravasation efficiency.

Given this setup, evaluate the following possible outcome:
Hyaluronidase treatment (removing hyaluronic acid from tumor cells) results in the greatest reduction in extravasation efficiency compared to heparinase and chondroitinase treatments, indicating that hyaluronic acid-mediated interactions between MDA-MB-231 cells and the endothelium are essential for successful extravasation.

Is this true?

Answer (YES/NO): YES